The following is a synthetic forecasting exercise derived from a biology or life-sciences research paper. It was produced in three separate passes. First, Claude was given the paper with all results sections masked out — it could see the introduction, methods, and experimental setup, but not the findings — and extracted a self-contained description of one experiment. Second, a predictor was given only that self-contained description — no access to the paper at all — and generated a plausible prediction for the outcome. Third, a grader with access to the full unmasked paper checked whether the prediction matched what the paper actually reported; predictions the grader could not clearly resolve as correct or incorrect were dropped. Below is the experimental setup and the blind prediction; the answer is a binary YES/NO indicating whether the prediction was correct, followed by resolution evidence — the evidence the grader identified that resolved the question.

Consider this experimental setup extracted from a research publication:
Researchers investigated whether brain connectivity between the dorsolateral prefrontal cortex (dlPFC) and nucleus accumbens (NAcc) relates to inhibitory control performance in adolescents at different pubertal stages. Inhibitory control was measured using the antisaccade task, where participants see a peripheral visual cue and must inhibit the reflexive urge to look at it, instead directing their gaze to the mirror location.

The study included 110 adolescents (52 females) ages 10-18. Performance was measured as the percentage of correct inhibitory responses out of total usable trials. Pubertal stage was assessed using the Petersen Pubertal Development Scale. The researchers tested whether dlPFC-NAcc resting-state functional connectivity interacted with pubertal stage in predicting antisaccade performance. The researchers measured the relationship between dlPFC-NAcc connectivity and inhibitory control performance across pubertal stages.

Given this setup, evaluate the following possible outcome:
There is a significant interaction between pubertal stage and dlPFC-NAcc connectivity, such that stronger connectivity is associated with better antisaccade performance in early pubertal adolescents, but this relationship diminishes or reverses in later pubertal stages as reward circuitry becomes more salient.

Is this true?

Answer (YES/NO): NO